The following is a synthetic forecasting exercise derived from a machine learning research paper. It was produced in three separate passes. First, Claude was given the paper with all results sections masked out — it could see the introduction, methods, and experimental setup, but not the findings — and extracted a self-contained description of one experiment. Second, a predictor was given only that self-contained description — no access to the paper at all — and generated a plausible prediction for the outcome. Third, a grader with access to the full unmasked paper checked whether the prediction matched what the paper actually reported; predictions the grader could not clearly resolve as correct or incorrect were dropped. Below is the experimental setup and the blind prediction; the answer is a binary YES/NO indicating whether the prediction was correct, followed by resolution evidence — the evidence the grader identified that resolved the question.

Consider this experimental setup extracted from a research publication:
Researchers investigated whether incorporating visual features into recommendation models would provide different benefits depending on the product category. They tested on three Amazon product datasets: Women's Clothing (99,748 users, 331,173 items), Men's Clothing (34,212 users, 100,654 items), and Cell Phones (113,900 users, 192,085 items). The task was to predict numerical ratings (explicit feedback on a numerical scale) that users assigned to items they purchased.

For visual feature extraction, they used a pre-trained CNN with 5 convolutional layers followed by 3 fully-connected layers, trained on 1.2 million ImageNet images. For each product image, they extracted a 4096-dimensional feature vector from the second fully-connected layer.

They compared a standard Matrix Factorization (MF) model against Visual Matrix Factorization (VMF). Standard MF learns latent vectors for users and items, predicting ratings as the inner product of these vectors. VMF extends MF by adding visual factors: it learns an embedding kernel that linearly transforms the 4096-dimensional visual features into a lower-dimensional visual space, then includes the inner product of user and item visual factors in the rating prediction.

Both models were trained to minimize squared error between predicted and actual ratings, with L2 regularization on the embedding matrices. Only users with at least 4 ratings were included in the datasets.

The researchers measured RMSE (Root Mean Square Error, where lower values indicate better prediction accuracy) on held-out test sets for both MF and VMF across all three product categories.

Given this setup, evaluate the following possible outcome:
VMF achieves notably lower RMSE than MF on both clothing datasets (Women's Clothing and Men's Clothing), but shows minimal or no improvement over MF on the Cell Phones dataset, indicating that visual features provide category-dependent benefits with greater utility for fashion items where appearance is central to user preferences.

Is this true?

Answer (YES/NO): YES